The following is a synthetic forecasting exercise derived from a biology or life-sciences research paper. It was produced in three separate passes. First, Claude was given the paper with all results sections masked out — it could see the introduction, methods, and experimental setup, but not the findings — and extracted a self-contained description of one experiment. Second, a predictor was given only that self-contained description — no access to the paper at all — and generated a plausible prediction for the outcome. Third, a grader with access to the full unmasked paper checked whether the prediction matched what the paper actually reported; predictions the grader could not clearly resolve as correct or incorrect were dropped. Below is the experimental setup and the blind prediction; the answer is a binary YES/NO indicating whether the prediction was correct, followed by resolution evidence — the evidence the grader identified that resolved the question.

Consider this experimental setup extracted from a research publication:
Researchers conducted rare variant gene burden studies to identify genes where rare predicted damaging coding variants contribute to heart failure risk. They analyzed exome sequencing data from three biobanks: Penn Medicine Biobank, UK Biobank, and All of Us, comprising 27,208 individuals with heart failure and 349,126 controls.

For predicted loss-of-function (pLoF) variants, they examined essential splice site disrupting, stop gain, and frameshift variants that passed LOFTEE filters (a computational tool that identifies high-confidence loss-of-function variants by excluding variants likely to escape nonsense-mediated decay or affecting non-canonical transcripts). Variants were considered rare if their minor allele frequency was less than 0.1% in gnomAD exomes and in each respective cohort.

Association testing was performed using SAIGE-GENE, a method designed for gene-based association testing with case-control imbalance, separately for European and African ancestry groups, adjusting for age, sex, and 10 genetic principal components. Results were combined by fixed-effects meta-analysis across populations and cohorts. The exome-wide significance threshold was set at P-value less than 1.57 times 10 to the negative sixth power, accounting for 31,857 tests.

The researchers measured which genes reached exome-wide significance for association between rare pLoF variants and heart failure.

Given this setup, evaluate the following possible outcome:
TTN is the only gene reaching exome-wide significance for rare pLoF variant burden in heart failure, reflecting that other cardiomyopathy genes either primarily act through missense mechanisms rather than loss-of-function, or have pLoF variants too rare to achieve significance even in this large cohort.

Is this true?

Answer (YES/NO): NO